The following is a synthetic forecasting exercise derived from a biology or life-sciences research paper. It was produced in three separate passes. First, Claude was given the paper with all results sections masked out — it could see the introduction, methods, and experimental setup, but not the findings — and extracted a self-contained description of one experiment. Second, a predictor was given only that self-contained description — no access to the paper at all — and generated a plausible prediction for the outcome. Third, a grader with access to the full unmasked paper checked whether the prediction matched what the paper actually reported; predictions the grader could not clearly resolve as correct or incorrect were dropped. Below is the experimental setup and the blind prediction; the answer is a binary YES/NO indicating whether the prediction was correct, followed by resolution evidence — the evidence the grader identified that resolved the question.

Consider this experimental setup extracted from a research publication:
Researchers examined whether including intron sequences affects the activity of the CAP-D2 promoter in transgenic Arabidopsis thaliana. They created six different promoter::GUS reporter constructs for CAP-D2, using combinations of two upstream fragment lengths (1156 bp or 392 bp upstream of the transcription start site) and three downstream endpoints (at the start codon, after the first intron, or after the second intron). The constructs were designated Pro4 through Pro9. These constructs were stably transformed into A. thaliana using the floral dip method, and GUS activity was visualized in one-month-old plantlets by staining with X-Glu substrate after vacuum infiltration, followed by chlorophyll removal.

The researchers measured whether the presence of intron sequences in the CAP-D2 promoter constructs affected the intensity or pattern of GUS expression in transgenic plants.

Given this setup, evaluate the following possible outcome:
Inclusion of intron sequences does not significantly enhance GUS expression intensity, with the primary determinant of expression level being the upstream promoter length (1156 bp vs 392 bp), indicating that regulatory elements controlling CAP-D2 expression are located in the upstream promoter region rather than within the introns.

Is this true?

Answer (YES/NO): YES